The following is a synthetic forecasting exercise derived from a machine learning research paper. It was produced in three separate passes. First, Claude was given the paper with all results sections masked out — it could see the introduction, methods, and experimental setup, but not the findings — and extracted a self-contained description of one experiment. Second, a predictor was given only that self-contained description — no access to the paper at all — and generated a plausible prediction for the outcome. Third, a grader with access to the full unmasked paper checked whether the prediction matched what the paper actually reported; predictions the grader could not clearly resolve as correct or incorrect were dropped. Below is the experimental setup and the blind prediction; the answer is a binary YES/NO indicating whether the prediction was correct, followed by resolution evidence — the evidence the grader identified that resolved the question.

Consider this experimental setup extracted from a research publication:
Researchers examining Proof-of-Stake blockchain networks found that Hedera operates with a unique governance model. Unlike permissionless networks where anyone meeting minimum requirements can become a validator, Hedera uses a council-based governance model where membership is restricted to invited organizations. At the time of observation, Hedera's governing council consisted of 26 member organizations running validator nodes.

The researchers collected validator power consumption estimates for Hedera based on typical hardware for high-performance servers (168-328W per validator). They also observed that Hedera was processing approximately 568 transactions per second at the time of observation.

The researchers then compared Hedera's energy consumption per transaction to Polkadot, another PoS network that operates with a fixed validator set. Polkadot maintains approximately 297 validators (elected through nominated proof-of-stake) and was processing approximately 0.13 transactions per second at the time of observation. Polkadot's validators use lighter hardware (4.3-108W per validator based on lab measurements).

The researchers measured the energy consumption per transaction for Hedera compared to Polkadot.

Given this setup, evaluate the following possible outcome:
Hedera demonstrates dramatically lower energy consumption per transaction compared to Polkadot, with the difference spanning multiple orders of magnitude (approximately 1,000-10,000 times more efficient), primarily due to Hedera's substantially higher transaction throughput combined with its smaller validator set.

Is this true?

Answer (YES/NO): NO